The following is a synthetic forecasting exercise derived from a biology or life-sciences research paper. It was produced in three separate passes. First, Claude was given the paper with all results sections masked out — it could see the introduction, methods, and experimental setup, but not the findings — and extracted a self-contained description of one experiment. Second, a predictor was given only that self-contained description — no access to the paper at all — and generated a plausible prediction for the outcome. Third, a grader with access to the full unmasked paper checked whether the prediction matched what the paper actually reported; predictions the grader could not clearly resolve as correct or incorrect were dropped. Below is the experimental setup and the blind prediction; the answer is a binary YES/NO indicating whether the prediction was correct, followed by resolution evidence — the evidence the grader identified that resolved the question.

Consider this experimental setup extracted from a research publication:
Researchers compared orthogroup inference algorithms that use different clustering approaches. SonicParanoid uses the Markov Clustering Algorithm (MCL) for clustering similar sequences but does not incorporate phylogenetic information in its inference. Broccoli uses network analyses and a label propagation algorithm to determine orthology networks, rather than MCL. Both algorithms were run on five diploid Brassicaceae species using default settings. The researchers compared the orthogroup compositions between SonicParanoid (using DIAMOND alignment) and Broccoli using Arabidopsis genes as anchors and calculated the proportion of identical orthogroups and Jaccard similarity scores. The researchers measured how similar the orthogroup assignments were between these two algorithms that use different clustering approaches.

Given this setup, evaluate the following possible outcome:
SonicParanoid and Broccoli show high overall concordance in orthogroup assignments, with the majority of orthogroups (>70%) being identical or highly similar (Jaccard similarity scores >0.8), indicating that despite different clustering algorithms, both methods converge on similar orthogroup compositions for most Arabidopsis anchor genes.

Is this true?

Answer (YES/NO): NO